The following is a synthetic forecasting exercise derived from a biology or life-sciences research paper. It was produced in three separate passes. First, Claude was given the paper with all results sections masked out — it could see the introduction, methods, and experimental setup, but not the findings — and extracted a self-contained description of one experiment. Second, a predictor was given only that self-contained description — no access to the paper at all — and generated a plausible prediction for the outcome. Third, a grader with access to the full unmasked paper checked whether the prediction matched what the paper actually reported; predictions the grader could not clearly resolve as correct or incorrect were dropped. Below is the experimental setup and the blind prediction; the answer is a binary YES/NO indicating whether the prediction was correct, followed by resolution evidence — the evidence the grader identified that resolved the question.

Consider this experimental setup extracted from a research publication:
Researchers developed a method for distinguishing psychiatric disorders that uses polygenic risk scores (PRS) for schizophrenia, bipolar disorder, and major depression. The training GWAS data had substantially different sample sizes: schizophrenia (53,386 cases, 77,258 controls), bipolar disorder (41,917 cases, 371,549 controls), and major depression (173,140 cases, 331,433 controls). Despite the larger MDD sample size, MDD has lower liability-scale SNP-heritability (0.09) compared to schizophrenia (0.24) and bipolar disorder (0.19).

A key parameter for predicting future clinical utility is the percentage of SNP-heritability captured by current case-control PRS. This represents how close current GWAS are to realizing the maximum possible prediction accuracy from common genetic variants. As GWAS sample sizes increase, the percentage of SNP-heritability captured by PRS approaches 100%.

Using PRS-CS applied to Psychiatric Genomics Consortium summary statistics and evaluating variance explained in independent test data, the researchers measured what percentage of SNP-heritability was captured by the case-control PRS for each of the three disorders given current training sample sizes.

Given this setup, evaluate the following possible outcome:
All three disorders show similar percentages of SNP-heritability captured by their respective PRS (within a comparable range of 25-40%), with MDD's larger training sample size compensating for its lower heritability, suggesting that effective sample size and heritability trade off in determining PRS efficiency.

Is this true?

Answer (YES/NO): NO